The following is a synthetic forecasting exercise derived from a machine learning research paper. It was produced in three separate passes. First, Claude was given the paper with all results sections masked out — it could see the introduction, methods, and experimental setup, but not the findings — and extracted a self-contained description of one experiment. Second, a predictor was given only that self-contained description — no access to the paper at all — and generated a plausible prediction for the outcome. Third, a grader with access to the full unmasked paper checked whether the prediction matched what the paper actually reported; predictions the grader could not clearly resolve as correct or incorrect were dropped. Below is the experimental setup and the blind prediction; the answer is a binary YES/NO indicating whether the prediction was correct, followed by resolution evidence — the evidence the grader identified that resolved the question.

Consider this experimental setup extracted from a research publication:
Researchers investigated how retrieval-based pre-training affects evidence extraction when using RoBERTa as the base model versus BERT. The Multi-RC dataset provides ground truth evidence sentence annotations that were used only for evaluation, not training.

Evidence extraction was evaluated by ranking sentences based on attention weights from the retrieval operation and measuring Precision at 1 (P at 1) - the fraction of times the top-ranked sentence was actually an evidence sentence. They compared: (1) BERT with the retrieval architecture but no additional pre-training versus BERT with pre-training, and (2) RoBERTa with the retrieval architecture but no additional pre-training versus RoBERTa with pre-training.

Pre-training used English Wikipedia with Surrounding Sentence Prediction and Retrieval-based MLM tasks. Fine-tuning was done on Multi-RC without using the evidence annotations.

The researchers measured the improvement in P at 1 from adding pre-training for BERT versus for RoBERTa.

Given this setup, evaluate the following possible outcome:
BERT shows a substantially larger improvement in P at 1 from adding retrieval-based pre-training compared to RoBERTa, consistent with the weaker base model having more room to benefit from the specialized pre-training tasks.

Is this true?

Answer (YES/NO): YES